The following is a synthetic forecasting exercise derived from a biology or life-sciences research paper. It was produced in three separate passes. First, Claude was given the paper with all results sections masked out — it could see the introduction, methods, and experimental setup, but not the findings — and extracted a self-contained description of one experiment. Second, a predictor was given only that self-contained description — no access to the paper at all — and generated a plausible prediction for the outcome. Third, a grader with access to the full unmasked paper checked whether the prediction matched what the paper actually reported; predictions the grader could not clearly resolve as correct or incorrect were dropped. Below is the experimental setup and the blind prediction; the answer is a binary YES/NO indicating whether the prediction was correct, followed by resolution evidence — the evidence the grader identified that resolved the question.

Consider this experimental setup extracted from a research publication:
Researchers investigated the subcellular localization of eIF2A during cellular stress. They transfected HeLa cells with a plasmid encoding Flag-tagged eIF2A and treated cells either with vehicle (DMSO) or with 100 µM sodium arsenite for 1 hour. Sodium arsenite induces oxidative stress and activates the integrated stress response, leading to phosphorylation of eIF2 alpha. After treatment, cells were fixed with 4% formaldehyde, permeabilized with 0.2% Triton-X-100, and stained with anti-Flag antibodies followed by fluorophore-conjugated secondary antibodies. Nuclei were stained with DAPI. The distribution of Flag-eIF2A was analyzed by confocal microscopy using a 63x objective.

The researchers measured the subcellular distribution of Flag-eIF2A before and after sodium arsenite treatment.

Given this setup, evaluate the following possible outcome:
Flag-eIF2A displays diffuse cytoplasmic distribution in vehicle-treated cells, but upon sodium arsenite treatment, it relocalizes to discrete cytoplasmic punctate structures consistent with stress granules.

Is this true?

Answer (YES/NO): NO